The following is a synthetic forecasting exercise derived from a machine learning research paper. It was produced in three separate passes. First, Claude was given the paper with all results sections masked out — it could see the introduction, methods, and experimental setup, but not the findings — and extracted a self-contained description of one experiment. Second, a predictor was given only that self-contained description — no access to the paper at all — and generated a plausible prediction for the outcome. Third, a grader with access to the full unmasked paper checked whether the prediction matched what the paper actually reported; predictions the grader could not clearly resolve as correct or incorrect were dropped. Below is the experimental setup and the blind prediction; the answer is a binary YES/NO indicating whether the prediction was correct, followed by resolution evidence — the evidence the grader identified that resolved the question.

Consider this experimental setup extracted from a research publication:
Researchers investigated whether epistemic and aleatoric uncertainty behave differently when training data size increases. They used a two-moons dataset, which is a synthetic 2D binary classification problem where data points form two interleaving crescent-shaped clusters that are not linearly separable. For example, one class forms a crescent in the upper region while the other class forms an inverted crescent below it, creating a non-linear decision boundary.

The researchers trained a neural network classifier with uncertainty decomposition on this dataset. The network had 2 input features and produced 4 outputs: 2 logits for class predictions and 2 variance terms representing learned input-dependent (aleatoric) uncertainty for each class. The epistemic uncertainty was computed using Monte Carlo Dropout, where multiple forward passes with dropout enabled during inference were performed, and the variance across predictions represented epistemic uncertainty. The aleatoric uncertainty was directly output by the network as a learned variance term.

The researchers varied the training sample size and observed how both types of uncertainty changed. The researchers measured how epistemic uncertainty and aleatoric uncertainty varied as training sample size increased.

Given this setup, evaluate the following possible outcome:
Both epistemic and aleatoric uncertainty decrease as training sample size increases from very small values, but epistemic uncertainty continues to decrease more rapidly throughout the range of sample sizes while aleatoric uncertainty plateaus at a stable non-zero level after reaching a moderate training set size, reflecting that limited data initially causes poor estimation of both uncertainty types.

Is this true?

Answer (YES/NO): NO